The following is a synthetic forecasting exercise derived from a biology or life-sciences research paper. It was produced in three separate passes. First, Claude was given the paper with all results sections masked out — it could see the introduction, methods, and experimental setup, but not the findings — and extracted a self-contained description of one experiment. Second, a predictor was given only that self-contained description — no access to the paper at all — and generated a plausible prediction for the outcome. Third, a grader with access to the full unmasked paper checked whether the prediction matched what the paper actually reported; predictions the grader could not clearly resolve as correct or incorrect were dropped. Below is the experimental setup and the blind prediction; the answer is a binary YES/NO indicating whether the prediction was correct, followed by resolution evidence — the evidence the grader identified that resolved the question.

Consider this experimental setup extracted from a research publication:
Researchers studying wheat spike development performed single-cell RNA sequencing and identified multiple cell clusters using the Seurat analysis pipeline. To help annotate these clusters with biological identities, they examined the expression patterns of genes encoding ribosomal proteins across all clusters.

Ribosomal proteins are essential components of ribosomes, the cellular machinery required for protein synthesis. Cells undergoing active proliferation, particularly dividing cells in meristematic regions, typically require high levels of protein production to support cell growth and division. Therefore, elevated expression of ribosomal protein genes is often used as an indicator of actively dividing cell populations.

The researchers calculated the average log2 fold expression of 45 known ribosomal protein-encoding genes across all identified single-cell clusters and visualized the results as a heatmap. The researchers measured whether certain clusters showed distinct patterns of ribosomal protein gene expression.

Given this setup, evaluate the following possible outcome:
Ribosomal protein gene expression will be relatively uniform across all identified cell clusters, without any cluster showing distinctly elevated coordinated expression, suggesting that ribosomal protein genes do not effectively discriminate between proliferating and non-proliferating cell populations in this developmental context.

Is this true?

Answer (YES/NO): NO